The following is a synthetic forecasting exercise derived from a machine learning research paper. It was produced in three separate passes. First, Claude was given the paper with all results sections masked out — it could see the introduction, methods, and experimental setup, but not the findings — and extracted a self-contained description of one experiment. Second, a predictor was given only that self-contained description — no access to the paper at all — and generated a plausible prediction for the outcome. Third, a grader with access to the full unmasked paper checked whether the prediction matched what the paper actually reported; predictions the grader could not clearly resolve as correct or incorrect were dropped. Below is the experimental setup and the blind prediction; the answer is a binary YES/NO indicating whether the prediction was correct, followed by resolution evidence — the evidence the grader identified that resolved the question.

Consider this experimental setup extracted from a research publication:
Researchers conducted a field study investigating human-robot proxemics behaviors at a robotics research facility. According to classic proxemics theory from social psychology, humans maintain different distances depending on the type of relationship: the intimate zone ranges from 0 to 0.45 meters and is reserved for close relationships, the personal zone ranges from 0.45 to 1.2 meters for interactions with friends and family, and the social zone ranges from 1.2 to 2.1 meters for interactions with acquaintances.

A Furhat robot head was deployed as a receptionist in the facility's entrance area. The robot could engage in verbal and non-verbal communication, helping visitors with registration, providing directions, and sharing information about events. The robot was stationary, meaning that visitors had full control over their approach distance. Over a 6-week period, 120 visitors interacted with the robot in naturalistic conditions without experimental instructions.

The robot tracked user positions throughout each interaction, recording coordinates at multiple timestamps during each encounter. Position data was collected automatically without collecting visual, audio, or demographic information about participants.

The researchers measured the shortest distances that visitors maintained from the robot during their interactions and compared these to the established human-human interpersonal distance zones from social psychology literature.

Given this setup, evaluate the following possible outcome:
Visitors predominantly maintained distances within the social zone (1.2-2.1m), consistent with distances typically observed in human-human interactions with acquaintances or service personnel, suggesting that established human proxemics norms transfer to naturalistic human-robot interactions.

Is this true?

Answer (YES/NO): NO